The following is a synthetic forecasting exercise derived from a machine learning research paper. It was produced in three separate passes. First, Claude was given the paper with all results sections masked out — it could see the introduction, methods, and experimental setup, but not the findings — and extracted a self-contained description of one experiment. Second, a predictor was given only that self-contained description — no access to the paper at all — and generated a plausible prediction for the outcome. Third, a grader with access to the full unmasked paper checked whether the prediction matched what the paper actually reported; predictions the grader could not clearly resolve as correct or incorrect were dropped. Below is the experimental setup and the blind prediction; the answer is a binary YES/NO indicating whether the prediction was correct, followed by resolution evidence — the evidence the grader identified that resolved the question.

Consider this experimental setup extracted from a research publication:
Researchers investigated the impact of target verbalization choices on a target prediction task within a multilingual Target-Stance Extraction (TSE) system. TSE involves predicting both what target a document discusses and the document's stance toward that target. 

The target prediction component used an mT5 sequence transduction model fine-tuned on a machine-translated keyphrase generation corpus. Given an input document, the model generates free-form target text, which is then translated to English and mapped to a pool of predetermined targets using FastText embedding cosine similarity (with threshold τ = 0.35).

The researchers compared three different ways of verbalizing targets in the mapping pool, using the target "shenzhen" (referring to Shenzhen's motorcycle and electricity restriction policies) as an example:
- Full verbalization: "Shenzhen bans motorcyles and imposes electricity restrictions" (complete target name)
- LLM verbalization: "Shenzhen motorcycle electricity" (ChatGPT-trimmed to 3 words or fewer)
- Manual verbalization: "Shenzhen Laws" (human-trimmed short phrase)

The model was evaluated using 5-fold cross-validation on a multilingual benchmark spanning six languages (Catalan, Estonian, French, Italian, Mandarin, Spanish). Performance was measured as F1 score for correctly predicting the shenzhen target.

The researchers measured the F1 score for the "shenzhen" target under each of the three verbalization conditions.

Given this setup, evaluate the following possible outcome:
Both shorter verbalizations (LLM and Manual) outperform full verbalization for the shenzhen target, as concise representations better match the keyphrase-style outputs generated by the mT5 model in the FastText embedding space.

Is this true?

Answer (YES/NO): NO